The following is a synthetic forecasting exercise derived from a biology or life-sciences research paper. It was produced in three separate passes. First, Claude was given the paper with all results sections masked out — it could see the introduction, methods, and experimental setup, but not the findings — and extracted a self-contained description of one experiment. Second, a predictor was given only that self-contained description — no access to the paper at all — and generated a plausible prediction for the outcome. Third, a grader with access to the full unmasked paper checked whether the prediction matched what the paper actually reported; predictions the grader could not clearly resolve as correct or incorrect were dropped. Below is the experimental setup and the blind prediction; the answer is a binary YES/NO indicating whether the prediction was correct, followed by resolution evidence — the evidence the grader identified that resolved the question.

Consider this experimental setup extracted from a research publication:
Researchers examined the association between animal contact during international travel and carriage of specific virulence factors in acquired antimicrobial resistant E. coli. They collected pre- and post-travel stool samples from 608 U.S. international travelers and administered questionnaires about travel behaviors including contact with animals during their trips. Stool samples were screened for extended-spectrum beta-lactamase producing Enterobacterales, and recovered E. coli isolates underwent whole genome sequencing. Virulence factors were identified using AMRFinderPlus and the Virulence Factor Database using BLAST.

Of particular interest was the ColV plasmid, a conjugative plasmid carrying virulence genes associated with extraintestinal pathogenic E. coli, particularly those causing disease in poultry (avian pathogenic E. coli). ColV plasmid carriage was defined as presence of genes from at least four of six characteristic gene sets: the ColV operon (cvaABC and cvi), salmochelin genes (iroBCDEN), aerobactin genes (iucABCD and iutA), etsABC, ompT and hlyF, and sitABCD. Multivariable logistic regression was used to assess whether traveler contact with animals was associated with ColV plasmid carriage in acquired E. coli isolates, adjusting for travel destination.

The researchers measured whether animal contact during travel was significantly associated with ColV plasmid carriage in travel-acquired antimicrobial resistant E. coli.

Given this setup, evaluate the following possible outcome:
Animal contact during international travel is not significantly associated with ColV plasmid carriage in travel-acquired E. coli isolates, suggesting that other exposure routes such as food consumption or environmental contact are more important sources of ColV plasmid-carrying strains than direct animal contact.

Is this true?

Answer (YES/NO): NO